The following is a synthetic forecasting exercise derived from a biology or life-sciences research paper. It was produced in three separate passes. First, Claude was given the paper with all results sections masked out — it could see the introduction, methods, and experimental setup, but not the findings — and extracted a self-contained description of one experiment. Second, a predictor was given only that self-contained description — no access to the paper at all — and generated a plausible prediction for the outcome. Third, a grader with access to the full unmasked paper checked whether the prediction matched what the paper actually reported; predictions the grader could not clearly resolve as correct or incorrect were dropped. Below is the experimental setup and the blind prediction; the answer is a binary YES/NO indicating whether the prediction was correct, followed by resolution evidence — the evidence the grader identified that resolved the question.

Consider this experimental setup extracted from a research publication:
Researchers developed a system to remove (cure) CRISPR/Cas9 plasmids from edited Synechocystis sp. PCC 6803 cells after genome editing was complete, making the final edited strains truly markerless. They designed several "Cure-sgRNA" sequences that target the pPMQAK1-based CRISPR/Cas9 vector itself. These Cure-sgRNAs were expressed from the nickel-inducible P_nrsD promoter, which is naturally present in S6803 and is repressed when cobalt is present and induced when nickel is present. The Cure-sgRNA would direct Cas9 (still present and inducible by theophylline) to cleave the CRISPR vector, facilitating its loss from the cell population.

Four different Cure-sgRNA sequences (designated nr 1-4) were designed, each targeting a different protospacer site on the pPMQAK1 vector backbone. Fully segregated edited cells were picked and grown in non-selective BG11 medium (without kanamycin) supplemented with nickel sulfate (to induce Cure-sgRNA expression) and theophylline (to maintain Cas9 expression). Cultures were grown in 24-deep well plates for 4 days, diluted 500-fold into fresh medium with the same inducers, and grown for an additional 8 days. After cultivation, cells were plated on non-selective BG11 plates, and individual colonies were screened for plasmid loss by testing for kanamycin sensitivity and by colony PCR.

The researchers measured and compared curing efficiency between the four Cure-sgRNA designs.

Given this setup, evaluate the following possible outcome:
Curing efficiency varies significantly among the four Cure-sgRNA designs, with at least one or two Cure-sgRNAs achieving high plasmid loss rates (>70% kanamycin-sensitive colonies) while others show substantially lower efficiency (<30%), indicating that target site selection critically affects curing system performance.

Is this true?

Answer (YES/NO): NO